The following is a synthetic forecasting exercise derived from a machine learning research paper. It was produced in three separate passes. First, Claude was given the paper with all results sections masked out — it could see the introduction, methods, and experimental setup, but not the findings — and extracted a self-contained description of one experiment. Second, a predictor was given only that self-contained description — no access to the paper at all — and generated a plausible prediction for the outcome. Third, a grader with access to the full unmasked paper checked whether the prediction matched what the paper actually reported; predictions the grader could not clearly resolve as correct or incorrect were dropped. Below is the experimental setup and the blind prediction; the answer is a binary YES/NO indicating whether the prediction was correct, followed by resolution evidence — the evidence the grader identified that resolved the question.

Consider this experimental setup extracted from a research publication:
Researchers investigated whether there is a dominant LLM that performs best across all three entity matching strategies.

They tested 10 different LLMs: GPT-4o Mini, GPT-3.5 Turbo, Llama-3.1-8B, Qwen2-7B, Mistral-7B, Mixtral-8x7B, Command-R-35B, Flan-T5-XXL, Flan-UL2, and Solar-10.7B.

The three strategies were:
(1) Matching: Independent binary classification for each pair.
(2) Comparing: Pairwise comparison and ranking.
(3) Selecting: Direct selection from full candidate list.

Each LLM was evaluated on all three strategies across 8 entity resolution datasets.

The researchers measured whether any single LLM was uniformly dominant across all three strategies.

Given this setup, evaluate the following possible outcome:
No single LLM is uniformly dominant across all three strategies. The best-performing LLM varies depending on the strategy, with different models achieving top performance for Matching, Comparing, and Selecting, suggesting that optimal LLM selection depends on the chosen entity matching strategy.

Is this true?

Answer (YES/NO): YES